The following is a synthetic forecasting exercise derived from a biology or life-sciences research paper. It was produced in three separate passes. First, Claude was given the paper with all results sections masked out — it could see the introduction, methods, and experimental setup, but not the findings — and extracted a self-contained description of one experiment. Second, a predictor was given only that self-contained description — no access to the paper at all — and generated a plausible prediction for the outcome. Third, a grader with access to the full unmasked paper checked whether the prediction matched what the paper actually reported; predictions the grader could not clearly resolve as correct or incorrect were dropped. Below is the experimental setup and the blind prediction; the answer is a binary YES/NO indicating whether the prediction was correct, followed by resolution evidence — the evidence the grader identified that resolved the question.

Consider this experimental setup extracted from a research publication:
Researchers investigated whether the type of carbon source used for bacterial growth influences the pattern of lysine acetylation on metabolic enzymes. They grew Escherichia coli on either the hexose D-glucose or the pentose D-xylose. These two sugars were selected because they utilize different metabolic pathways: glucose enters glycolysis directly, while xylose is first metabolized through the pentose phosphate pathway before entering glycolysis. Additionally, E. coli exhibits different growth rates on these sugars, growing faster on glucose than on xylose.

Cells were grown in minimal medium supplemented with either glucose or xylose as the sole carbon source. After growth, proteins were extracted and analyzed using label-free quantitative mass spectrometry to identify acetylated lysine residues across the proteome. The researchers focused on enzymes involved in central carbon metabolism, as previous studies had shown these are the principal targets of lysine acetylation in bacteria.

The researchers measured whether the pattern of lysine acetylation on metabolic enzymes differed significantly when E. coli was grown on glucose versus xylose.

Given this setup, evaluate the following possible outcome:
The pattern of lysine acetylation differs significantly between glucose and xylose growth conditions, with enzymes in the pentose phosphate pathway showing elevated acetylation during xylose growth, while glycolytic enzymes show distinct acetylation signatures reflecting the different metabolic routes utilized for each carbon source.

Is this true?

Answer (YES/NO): NO